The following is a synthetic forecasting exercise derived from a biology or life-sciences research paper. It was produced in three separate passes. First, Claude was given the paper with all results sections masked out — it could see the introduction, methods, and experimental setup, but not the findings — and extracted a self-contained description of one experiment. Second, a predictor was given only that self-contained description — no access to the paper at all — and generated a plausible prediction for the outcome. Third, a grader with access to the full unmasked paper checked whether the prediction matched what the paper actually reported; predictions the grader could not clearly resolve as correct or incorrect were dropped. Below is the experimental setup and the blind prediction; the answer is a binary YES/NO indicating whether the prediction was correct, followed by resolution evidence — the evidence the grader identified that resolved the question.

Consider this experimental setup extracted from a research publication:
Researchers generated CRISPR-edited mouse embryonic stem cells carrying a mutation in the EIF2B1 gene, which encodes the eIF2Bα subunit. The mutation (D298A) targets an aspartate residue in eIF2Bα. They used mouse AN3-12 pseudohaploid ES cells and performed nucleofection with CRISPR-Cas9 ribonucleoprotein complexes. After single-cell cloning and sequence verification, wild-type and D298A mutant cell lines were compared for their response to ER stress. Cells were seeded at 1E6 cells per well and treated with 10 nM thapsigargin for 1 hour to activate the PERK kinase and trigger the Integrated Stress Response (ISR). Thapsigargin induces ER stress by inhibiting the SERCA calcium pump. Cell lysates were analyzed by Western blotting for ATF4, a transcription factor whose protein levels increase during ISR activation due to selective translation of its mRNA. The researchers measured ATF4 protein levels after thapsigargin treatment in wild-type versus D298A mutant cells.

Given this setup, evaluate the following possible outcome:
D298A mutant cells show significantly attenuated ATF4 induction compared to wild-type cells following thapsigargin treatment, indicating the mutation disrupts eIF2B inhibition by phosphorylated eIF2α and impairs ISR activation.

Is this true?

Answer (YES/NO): NO